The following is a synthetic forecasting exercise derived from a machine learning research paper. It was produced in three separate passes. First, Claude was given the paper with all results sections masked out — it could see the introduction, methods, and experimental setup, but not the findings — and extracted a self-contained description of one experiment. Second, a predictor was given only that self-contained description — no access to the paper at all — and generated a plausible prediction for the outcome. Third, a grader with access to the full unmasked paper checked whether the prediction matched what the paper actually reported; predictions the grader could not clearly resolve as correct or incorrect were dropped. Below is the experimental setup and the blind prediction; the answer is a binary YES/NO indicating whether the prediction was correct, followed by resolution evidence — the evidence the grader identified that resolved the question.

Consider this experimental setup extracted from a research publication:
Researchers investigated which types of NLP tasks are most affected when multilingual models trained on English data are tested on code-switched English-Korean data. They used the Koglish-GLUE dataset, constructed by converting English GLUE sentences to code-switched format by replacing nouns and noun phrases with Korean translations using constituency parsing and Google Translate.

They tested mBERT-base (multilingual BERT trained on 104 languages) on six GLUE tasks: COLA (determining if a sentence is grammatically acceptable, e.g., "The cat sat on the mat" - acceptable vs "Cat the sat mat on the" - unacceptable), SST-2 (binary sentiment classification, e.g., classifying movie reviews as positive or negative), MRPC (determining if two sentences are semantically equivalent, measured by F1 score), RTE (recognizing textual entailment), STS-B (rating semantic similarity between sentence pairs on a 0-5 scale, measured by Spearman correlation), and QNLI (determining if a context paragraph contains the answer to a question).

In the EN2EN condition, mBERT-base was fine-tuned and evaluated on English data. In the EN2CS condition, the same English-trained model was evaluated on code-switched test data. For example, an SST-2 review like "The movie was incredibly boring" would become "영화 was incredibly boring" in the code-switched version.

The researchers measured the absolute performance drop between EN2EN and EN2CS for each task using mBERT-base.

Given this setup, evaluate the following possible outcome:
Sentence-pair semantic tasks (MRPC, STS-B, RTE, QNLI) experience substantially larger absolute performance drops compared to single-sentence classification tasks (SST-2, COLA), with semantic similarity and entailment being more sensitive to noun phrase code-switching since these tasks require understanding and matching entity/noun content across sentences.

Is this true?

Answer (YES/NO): NO